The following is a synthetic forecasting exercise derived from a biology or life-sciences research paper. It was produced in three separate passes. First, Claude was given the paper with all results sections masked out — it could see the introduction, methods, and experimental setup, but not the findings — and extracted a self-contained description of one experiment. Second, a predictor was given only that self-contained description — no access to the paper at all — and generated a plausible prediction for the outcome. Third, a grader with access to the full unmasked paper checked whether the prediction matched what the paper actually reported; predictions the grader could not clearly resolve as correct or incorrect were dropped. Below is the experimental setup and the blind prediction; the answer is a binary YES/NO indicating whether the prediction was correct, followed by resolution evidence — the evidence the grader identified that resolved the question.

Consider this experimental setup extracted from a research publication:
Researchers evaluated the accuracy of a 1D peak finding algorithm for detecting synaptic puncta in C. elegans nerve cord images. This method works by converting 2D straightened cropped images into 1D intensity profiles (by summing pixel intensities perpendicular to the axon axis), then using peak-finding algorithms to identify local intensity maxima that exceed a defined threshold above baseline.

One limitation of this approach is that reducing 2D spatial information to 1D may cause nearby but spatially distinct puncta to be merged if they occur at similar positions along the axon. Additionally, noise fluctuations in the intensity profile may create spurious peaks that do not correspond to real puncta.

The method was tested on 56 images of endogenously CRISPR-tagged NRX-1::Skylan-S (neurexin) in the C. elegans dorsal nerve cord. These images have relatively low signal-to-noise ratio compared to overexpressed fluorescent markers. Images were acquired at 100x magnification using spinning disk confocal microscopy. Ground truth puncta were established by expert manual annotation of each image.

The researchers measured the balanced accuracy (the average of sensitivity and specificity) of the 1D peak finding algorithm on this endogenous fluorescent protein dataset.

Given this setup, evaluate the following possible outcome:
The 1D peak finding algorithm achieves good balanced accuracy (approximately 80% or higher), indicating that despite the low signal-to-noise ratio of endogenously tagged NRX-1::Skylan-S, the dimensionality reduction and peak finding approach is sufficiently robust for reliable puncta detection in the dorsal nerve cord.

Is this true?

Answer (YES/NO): NO